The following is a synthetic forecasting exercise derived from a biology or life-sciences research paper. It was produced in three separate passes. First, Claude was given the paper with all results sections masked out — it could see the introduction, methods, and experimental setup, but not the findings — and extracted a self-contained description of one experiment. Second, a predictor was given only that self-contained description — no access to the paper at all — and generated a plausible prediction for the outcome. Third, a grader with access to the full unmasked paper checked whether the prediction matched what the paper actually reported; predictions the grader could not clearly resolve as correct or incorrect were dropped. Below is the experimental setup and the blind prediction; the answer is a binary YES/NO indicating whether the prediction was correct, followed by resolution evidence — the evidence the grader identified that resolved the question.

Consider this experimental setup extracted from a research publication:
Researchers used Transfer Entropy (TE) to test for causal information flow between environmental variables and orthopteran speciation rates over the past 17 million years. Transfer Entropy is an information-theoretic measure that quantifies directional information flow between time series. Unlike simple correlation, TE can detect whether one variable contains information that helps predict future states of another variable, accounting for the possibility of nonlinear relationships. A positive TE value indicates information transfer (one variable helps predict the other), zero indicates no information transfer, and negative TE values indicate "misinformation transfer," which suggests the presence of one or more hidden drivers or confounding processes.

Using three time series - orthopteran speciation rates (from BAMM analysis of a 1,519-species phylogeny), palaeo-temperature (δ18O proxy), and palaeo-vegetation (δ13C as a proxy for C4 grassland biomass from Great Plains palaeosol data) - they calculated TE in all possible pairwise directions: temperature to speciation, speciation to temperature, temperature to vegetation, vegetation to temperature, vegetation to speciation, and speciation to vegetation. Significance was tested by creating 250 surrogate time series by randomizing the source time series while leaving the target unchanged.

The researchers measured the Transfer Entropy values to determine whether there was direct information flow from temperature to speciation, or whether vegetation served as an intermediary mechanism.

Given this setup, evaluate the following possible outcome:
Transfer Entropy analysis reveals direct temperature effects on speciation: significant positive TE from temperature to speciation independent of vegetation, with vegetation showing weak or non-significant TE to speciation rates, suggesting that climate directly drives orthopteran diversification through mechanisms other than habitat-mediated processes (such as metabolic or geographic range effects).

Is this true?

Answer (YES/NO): NO